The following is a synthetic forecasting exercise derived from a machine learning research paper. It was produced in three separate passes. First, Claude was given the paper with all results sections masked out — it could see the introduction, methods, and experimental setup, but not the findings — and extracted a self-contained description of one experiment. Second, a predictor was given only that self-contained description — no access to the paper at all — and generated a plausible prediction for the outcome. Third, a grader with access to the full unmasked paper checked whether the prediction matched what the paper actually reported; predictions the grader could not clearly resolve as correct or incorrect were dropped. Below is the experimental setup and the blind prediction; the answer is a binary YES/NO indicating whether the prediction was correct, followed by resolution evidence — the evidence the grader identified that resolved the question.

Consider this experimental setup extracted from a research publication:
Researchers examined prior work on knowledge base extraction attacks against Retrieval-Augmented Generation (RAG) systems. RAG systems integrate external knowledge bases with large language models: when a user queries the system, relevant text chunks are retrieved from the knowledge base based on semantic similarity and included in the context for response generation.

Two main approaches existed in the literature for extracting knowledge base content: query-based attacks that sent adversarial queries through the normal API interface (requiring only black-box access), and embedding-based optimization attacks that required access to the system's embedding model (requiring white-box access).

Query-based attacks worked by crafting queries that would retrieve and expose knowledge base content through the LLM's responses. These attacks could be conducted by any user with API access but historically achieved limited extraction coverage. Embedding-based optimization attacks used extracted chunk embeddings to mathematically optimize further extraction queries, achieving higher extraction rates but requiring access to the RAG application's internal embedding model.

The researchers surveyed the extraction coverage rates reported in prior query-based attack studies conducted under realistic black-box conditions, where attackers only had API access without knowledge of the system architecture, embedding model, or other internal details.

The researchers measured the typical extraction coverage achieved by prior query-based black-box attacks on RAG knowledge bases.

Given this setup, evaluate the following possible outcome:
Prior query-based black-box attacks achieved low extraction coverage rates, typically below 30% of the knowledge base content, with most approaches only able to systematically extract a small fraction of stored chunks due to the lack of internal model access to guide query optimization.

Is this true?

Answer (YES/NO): NO